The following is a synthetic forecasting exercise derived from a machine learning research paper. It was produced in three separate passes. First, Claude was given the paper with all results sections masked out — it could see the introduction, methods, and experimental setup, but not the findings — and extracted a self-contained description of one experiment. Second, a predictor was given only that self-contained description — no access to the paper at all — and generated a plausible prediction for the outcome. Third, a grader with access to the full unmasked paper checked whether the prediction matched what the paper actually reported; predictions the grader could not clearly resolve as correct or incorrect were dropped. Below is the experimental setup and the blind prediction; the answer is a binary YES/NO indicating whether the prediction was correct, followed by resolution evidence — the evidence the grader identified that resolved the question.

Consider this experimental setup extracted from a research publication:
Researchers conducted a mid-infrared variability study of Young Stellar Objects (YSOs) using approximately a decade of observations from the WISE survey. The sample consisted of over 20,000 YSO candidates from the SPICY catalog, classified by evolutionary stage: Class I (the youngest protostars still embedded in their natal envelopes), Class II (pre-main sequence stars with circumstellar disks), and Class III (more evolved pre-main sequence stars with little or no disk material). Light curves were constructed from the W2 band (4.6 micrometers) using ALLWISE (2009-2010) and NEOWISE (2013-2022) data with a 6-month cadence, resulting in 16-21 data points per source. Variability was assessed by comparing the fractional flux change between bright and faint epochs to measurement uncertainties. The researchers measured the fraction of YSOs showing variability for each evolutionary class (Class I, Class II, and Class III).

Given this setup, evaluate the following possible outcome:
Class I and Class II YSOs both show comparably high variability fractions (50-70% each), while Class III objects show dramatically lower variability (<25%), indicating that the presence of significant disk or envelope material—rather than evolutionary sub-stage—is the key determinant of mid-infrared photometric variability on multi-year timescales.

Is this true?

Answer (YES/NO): NO